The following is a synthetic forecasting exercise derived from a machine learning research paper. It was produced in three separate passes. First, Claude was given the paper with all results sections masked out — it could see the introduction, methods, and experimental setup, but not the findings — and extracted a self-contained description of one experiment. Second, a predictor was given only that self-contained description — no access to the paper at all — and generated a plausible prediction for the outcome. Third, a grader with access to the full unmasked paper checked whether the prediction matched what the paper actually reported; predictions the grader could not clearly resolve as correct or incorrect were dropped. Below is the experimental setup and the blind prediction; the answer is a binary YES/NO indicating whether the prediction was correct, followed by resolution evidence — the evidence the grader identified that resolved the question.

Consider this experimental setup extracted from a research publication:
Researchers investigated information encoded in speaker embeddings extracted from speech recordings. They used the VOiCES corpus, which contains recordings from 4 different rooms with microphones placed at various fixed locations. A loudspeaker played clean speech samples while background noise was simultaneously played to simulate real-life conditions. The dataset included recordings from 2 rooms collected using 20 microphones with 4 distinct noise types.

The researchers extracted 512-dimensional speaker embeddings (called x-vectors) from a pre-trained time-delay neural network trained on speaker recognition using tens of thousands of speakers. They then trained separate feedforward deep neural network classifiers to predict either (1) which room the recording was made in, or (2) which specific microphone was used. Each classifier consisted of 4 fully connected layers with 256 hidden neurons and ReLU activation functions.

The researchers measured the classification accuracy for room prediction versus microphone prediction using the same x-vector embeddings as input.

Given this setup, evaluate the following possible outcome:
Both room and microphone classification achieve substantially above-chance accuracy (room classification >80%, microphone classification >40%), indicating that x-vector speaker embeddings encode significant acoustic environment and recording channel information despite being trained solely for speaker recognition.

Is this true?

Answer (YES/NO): YES